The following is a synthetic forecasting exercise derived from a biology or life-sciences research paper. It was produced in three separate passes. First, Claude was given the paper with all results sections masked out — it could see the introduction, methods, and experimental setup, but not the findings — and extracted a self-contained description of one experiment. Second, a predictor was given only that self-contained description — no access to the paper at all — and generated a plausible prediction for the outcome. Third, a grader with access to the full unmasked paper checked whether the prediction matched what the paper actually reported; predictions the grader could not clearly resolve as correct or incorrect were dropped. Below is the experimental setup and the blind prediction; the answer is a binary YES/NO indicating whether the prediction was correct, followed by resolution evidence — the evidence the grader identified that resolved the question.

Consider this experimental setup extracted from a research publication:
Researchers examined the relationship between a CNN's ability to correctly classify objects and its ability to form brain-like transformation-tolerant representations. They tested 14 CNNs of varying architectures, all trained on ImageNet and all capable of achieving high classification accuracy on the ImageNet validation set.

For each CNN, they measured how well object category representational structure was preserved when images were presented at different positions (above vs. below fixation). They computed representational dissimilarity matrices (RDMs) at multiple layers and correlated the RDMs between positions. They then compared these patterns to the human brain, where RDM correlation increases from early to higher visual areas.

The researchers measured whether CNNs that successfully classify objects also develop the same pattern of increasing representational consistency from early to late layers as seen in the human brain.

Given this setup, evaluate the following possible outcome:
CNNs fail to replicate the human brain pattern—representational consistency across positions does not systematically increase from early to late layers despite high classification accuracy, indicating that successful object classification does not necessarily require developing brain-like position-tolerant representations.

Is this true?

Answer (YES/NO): YES